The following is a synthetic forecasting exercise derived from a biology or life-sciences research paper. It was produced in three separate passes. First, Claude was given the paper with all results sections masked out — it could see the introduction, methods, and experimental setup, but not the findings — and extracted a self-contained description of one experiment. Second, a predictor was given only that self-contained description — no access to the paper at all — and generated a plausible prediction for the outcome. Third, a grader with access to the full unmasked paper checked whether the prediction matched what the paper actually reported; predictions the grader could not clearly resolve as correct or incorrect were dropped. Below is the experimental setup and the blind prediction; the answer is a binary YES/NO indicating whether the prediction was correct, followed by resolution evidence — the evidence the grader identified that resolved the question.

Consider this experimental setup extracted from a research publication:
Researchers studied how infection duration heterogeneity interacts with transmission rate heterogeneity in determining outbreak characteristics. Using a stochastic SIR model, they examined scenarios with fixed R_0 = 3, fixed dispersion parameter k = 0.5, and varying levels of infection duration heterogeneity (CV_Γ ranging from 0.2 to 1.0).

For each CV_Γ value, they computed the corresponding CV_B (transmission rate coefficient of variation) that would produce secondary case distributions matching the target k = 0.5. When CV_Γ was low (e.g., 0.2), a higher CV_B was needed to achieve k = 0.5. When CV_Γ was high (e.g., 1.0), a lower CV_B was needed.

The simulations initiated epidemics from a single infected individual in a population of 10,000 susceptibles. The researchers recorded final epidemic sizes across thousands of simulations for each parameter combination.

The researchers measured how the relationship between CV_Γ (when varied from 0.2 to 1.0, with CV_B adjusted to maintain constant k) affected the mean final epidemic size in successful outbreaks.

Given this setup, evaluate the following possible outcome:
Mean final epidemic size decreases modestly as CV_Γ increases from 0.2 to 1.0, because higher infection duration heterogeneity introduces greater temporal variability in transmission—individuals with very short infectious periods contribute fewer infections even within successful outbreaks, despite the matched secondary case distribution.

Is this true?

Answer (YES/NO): NO